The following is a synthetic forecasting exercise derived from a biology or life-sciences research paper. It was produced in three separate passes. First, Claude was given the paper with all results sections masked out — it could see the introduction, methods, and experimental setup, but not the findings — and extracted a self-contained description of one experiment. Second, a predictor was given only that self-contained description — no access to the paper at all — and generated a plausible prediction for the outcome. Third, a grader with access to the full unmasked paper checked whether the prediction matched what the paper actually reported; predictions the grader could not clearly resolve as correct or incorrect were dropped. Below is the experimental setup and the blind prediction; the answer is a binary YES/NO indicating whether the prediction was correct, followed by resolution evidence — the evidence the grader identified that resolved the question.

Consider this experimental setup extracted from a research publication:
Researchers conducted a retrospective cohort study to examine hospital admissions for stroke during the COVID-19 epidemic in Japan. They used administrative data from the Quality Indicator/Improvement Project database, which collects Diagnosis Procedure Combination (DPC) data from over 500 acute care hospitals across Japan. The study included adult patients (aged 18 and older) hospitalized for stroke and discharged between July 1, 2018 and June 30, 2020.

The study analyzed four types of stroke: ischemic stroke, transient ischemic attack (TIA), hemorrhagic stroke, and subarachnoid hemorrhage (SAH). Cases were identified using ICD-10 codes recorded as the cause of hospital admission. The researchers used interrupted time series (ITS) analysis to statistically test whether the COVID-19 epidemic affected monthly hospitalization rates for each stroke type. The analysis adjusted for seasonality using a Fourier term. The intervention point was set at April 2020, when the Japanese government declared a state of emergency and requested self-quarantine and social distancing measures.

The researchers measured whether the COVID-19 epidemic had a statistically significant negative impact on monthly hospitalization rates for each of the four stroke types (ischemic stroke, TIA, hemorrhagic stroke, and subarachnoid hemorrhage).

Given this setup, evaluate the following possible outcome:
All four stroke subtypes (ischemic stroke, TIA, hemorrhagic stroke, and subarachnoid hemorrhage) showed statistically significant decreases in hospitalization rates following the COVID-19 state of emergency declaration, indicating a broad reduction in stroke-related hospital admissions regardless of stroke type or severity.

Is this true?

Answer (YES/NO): NO